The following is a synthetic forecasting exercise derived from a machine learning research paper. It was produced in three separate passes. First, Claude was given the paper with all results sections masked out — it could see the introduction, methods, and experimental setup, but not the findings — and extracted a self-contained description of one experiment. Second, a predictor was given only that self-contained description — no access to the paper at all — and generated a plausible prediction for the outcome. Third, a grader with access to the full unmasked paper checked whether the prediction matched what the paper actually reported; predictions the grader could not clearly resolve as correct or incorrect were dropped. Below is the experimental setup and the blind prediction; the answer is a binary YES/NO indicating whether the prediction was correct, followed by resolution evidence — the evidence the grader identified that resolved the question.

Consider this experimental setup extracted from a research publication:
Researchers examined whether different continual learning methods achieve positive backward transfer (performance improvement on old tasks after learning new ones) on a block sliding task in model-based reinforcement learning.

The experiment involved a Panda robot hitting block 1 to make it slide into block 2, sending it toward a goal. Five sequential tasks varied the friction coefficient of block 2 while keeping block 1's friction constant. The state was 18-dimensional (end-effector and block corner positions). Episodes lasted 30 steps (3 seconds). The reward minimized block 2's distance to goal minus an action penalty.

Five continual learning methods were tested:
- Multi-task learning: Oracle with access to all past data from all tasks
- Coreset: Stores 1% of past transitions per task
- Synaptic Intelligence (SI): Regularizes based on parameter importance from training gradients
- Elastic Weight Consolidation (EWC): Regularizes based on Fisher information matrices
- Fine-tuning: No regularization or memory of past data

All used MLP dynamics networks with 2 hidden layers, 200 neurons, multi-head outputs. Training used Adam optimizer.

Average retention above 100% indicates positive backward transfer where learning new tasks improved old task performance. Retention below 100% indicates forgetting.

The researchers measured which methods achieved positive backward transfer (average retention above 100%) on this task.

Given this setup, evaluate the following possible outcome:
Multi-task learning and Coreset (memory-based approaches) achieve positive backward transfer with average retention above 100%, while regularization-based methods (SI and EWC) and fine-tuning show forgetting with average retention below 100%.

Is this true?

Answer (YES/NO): NO